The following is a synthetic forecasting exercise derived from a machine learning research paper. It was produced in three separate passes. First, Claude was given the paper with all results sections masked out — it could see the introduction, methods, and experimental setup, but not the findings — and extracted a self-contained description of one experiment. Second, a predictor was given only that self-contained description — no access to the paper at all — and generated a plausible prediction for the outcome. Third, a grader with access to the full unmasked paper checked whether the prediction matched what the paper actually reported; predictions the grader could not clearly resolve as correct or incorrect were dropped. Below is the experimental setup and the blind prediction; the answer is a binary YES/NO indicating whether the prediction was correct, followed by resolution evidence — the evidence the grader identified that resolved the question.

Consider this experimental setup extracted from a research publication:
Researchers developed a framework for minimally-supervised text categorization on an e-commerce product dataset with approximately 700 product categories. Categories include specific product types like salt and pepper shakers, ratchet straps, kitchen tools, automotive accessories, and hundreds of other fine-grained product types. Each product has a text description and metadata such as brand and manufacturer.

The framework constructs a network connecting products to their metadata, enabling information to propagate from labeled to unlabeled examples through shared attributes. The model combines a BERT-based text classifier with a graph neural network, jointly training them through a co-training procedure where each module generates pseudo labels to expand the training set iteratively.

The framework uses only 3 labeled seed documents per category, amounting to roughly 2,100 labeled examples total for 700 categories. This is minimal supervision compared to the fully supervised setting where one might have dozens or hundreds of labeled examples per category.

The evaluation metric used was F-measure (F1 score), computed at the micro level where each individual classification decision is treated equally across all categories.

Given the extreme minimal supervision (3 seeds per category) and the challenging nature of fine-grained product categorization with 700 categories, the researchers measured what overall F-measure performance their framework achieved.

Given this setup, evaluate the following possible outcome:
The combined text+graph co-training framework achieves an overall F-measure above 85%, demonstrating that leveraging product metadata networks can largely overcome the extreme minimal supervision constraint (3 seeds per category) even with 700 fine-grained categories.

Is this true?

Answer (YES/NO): YES